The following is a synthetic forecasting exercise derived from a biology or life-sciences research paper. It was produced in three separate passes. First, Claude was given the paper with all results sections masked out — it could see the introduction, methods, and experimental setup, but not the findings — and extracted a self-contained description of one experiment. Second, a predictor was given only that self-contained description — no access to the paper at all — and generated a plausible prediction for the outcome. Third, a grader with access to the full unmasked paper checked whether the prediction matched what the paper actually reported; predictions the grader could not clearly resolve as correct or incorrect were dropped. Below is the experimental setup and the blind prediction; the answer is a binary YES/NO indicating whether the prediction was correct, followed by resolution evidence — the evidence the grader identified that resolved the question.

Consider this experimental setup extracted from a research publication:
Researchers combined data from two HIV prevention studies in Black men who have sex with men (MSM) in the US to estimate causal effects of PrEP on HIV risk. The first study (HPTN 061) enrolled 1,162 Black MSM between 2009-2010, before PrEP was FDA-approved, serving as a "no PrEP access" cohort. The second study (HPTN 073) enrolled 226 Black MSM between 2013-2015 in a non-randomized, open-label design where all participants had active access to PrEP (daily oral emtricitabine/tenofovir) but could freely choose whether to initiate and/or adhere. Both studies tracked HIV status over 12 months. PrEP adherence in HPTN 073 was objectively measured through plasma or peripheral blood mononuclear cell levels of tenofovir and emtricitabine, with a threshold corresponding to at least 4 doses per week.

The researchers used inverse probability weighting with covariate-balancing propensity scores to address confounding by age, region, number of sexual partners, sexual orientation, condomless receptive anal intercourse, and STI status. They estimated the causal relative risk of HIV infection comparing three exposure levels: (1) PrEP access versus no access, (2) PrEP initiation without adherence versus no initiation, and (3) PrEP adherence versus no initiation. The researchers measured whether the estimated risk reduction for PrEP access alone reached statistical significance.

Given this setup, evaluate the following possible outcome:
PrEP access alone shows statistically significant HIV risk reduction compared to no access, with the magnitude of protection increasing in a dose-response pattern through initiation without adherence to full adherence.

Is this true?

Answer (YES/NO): NO